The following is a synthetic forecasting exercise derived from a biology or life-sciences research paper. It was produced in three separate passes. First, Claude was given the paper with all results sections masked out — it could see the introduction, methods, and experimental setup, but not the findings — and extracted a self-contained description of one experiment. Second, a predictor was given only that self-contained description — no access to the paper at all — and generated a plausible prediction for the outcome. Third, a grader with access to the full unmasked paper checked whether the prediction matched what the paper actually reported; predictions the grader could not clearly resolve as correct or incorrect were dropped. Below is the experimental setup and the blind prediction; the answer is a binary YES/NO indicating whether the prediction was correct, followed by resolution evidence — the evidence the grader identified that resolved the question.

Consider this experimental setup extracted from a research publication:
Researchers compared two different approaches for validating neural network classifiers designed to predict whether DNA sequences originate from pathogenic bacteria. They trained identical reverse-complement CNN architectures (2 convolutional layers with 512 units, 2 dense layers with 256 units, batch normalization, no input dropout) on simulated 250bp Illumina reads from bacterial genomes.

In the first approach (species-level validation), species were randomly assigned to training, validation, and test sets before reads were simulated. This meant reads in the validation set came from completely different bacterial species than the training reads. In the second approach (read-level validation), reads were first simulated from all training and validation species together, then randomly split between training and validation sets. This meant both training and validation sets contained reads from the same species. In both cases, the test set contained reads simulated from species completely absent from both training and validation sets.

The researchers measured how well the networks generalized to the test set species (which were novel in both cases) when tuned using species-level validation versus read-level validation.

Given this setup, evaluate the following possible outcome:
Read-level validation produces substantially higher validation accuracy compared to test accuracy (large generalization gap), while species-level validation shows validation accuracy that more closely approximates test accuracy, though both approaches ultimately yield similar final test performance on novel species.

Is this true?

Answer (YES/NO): NO